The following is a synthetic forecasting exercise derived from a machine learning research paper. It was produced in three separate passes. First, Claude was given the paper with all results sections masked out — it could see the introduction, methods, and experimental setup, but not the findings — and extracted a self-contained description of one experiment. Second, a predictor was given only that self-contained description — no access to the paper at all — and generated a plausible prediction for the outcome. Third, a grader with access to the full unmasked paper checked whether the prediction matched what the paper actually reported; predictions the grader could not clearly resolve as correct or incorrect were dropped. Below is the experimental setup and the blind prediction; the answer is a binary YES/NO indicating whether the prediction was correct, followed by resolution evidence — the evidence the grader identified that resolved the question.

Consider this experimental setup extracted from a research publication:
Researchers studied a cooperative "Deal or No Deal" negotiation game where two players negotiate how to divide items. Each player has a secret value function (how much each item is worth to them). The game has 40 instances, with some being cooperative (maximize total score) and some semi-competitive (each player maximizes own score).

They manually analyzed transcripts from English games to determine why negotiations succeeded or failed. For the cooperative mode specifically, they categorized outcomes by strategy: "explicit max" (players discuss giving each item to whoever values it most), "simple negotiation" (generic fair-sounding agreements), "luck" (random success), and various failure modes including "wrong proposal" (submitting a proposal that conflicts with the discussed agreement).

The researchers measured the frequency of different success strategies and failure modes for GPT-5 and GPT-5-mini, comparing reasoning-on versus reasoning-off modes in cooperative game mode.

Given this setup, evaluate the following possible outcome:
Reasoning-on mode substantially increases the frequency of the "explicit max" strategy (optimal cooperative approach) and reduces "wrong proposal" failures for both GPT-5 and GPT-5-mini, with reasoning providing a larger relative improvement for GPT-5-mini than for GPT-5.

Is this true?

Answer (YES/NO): YES